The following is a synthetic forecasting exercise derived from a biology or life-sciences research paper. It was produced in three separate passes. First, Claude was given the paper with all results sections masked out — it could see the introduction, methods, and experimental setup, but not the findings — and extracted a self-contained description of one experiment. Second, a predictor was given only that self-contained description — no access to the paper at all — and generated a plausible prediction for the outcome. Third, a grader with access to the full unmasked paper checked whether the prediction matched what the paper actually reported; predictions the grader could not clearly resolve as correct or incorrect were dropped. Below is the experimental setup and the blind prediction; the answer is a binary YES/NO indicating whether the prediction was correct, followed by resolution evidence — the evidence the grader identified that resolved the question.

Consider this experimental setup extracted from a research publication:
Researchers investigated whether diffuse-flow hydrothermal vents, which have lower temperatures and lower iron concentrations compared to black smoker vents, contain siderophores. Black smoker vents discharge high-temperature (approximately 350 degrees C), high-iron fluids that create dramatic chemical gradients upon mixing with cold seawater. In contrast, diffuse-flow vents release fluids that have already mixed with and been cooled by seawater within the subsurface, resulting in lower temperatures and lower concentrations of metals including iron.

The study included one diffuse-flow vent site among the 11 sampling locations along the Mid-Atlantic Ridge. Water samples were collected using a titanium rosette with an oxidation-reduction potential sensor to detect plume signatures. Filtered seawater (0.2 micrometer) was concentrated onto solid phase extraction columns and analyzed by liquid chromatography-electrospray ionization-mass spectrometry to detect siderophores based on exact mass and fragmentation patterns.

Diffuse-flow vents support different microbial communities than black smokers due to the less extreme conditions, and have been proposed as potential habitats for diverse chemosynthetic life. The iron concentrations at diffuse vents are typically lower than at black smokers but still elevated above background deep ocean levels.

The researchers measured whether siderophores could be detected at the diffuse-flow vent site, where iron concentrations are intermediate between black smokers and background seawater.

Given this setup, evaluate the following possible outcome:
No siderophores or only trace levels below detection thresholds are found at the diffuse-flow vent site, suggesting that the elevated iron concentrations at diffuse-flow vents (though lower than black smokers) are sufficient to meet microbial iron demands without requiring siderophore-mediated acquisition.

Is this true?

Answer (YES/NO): NO